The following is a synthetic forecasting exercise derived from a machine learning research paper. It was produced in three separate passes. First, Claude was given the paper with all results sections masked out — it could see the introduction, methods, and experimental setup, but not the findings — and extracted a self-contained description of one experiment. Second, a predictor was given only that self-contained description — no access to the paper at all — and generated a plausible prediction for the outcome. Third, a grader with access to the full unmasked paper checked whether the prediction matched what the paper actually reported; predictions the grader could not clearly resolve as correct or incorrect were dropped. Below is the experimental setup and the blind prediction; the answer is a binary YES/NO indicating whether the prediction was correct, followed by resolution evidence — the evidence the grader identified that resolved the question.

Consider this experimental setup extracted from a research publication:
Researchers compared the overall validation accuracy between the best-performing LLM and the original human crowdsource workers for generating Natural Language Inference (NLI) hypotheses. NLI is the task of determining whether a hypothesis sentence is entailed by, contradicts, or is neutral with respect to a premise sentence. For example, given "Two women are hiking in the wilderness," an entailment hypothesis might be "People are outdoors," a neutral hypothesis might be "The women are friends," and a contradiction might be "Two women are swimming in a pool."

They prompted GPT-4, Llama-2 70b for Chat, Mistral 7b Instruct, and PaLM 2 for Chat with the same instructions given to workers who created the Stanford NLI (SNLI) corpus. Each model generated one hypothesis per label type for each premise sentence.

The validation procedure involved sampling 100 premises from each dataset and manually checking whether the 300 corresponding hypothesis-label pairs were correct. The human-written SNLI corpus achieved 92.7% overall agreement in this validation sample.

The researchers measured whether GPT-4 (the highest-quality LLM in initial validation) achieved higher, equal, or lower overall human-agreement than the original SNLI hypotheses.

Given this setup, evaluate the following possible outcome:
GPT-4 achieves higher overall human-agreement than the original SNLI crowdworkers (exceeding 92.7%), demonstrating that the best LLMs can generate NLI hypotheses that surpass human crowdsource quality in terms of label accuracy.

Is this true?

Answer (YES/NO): YES